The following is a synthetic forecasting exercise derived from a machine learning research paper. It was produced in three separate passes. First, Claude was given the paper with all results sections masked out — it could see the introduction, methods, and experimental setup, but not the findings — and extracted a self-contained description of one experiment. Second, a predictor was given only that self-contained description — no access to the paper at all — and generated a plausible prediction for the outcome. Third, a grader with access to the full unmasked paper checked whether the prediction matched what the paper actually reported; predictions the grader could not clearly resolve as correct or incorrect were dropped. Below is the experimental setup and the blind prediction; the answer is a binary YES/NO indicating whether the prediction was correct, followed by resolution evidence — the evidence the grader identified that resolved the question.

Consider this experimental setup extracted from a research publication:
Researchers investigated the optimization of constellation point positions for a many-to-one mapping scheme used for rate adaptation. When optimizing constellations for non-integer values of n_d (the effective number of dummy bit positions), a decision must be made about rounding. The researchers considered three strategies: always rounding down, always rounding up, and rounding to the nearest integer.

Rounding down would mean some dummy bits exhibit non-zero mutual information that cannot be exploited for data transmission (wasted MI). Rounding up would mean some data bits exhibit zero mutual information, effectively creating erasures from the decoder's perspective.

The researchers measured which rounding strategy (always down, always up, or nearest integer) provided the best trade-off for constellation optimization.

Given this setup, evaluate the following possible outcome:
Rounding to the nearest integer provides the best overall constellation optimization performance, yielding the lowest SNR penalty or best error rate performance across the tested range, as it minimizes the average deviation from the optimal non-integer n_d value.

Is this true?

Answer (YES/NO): YES